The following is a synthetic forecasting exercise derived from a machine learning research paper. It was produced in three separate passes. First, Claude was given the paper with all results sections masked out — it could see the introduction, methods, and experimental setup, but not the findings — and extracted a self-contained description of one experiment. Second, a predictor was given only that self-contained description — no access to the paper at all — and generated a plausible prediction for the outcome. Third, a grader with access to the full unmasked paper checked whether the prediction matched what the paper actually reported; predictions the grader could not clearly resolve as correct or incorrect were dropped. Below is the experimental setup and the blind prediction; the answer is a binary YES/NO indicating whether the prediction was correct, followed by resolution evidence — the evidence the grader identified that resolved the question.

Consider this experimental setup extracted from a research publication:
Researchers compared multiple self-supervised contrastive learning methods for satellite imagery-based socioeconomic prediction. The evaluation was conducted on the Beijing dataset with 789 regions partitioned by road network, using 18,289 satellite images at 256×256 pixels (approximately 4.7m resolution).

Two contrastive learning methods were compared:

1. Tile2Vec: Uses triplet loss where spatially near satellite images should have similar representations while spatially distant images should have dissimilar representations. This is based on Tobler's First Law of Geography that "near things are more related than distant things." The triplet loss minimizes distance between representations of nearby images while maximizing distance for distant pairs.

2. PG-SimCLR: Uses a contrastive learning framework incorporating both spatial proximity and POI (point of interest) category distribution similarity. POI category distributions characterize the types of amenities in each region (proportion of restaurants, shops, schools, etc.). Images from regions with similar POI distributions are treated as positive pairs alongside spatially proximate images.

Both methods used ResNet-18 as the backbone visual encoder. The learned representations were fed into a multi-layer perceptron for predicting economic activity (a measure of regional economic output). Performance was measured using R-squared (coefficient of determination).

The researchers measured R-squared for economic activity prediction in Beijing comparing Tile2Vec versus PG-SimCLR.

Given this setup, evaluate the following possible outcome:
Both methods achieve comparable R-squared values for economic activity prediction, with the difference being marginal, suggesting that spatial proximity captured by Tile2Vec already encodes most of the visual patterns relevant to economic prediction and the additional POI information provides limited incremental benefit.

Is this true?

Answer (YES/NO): NO